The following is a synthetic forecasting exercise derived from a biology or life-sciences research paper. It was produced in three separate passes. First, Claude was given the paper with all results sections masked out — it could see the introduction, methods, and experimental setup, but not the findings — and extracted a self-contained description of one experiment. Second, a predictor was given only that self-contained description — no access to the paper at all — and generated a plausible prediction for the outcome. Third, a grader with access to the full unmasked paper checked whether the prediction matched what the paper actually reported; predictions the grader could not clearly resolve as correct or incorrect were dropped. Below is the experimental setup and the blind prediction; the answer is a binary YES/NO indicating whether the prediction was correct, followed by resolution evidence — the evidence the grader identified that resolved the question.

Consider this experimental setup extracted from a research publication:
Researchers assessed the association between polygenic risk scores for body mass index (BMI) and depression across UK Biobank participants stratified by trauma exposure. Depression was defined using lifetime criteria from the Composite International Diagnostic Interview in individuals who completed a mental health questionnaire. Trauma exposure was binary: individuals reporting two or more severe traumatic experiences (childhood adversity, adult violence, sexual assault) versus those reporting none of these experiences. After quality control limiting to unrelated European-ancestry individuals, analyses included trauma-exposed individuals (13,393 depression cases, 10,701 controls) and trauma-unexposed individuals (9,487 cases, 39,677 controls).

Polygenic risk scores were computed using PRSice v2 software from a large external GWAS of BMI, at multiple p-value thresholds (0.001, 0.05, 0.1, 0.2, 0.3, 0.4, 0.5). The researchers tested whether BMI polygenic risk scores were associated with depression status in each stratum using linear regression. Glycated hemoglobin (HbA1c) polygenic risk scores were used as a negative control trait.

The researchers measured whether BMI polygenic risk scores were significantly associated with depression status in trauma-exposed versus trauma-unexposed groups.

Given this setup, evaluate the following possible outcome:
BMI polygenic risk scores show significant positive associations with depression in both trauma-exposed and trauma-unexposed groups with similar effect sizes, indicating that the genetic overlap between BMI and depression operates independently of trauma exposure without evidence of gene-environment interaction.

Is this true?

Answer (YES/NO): NO